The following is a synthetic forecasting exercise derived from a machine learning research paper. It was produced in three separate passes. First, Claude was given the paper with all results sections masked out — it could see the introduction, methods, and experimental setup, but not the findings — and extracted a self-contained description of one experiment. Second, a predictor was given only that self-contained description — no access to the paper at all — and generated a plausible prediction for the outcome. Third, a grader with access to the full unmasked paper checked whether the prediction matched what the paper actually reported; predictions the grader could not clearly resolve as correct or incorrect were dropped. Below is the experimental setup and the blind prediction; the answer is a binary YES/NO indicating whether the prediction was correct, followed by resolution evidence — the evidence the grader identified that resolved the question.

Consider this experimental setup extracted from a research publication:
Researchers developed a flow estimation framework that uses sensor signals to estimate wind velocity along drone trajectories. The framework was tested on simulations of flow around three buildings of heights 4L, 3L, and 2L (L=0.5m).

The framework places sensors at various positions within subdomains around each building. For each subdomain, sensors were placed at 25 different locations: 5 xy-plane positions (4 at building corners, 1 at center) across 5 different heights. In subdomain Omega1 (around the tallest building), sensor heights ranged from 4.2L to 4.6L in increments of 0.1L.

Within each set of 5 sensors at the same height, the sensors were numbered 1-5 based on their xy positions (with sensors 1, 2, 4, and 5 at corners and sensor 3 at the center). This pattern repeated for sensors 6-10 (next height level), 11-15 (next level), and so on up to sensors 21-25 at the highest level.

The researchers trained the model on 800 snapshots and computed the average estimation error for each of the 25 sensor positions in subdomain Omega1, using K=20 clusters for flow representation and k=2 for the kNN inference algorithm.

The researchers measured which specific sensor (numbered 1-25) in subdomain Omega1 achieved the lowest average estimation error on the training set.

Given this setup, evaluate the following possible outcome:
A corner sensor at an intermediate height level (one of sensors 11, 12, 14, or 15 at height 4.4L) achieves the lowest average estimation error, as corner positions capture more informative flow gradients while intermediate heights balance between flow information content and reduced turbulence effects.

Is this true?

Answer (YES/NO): NO